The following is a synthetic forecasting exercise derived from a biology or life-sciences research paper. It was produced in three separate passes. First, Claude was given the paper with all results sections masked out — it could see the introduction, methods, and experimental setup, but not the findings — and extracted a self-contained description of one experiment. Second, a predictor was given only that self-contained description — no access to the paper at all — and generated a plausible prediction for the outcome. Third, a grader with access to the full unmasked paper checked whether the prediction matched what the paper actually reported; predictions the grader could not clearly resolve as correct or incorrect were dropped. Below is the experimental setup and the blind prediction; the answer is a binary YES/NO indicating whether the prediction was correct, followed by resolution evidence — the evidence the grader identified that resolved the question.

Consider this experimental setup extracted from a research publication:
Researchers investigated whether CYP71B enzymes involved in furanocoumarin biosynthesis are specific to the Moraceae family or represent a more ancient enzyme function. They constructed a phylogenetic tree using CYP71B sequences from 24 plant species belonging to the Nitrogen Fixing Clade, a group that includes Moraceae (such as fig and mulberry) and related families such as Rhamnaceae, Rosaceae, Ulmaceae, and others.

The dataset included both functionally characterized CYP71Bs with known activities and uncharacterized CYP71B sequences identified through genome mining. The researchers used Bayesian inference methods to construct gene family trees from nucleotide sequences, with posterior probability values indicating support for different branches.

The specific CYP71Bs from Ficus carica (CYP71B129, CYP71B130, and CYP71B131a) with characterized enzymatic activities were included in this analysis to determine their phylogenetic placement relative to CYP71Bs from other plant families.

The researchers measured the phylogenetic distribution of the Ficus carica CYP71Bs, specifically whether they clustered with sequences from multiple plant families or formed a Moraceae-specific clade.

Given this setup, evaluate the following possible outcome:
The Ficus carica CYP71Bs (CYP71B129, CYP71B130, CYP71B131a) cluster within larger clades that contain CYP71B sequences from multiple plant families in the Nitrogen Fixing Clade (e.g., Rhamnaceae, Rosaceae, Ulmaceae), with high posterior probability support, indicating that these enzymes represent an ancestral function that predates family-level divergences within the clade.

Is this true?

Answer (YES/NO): NO